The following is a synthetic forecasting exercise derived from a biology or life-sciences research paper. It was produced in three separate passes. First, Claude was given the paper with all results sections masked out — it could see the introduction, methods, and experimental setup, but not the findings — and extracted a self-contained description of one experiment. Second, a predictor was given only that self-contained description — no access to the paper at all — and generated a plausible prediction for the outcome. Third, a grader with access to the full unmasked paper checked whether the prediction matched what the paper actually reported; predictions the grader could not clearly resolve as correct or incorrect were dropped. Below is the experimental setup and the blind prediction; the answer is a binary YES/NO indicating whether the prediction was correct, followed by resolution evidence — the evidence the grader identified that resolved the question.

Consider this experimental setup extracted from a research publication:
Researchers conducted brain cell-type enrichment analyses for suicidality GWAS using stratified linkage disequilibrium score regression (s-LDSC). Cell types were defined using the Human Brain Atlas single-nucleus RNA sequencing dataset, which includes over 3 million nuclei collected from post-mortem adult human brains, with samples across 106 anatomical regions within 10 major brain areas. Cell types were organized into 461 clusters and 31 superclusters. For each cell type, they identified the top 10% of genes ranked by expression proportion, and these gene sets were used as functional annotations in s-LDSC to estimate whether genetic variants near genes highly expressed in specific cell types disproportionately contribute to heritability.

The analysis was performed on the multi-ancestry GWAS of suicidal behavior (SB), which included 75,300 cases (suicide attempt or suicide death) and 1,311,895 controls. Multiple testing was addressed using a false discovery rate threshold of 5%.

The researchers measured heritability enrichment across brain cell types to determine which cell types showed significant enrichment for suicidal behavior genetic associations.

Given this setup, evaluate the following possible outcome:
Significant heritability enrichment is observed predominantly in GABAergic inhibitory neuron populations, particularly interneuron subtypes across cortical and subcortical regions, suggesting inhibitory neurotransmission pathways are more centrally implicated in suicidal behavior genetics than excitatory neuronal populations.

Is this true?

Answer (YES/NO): NO